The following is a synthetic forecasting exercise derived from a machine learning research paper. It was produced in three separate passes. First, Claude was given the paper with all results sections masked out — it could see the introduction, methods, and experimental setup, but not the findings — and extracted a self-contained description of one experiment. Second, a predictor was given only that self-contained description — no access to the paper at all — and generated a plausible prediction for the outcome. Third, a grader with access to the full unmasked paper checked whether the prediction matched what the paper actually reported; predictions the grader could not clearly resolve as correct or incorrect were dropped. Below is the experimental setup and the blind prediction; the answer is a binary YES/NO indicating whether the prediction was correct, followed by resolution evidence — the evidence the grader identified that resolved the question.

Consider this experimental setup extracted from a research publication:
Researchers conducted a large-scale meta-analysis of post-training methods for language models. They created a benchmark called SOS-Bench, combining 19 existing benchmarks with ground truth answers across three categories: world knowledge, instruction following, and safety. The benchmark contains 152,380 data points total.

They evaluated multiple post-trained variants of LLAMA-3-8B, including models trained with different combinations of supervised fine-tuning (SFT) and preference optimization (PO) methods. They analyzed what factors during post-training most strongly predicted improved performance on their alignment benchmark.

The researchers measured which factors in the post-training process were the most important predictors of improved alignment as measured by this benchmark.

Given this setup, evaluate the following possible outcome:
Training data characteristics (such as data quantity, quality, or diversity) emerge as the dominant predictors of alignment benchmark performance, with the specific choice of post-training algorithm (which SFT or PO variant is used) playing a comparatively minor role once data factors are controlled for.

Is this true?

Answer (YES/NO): YES